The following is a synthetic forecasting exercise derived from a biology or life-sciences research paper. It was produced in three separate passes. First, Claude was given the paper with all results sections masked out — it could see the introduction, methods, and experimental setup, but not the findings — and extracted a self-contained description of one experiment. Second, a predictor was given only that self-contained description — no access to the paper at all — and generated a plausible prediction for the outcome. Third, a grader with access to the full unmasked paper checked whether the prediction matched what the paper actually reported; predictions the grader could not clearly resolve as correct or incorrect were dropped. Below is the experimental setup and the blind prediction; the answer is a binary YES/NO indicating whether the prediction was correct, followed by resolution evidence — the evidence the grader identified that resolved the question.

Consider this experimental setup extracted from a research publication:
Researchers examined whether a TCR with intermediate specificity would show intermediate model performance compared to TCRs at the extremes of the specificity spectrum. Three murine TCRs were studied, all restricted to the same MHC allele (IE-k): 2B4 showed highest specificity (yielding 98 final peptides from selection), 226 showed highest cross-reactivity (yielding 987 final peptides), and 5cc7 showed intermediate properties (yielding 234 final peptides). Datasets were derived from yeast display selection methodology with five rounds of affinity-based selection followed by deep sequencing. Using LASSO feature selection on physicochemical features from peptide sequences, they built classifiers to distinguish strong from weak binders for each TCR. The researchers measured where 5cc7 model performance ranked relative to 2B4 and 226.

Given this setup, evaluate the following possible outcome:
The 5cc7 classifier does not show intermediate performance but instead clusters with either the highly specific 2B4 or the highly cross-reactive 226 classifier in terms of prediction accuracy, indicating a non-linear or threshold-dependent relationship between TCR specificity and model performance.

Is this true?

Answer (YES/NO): NO